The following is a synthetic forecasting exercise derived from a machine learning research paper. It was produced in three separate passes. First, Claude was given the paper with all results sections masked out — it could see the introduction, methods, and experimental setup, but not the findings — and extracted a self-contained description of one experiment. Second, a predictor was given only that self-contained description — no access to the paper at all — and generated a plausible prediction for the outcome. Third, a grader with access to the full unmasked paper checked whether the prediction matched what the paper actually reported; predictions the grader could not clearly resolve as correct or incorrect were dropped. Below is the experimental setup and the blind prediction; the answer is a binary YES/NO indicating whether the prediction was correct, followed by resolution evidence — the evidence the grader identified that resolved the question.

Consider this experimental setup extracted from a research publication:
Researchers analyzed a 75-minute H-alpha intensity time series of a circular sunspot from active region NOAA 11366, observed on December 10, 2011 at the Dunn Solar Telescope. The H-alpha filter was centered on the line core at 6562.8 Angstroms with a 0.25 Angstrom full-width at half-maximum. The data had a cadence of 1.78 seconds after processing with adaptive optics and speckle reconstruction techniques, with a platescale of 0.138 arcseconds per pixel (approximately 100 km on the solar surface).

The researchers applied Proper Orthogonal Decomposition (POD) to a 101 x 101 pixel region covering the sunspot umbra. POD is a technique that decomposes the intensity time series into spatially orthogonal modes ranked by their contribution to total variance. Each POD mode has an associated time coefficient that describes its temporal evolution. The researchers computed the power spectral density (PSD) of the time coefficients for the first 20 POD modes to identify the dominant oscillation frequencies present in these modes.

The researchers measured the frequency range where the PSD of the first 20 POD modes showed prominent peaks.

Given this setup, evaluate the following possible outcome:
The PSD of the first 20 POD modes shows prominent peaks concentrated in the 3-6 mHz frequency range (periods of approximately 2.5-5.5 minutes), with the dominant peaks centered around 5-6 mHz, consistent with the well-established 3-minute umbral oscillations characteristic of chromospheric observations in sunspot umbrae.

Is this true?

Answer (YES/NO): NO